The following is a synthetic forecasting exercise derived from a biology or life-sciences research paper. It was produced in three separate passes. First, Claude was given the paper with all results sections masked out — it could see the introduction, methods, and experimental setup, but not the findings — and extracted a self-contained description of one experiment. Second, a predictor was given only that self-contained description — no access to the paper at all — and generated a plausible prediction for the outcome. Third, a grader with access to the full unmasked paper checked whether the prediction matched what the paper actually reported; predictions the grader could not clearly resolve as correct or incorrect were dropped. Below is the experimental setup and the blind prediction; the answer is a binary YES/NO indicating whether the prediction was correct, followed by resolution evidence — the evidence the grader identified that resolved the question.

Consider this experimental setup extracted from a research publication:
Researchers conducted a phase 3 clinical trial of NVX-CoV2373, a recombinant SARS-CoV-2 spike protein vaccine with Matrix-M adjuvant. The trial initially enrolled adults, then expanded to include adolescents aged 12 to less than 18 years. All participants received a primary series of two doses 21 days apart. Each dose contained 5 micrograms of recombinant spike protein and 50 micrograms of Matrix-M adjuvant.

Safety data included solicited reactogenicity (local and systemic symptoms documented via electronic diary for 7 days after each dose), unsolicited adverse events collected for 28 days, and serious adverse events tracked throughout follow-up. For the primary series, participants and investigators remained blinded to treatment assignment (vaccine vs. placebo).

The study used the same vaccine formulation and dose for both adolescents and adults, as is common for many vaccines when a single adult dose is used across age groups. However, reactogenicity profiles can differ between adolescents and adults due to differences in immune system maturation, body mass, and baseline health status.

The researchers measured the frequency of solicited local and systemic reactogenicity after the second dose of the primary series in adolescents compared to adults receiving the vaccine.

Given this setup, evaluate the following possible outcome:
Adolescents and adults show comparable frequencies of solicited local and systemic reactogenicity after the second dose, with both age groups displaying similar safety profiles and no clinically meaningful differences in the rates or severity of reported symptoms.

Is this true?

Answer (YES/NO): YES